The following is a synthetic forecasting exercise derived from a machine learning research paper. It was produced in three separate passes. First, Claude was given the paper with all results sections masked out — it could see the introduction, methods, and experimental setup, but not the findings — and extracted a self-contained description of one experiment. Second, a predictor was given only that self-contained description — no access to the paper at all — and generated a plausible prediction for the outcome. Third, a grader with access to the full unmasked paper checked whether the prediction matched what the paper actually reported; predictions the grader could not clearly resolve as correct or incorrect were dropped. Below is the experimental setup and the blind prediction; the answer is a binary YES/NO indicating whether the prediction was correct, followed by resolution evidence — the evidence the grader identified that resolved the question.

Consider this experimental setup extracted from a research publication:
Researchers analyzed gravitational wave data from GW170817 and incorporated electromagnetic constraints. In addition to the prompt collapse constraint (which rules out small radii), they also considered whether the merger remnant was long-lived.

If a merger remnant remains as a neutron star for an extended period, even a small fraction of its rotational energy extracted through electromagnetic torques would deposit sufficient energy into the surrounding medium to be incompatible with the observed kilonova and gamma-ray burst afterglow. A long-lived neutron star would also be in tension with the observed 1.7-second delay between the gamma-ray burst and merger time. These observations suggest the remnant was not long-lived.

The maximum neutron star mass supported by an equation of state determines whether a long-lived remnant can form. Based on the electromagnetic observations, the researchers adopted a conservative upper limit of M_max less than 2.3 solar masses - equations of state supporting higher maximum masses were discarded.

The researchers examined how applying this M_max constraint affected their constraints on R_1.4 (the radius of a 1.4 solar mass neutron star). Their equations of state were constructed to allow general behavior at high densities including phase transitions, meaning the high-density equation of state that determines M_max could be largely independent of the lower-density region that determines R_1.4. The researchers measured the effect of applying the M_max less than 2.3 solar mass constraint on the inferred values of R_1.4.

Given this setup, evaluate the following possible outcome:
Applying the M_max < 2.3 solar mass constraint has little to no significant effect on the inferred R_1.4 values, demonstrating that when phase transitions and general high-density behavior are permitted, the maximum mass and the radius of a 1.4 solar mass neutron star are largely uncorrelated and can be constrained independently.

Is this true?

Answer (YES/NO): YES